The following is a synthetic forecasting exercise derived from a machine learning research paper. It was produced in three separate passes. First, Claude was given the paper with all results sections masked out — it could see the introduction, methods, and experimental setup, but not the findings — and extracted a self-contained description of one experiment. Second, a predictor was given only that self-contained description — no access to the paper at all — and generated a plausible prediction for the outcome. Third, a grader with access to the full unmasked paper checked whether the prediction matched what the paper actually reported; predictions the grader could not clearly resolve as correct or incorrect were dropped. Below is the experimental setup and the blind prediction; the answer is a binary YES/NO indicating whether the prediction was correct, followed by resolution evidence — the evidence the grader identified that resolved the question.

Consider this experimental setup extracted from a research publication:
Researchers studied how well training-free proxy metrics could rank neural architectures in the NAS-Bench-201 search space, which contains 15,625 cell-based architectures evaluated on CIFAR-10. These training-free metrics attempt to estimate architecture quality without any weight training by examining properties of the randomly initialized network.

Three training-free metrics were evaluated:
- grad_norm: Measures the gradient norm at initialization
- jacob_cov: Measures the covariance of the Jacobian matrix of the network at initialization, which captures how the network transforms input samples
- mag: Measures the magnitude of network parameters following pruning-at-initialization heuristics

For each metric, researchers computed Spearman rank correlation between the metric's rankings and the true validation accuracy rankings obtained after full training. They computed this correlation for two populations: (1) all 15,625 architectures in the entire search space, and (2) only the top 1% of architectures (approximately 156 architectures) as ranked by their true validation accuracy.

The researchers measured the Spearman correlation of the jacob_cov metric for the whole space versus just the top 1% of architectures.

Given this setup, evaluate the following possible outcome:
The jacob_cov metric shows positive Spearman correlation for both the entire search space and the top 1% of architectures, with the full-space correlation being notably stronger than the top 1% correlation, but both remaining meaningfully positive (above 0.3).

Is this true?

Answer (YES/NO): NO